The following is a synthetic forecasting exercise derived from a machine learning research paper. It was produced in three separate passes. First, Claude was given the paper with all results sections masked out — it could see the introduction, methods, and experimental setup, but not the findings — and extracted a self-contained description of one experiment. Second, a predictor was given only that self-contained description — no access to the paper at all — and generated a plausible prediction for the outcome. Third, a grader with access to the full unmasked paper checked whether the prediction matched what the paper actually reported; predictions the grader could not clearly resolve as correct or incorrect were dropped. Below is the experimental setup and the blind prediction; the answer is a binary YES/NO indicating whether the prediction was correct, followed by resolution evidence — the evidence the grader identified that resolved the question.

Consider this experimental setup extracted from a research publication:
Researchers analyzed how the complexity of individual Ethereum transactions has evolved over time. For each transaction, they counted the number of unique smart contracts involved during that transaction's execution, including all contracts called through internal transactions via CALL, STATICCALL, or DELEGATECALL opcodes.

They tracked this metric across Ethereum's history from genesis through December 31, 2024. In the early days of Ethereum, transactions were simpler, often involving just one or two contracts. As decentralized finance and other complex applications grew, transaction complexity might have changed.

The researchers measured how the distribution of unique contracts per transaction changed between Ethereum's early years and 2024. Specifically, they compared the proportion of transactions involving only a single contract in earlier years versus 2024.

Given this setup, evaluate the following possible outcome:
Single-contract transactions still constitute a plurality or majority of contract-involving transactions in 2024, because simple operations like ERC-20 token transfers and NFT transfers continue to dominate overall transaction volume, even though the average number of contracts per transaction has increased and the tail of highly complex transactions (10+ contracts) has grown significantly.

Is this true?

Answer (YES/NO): NO